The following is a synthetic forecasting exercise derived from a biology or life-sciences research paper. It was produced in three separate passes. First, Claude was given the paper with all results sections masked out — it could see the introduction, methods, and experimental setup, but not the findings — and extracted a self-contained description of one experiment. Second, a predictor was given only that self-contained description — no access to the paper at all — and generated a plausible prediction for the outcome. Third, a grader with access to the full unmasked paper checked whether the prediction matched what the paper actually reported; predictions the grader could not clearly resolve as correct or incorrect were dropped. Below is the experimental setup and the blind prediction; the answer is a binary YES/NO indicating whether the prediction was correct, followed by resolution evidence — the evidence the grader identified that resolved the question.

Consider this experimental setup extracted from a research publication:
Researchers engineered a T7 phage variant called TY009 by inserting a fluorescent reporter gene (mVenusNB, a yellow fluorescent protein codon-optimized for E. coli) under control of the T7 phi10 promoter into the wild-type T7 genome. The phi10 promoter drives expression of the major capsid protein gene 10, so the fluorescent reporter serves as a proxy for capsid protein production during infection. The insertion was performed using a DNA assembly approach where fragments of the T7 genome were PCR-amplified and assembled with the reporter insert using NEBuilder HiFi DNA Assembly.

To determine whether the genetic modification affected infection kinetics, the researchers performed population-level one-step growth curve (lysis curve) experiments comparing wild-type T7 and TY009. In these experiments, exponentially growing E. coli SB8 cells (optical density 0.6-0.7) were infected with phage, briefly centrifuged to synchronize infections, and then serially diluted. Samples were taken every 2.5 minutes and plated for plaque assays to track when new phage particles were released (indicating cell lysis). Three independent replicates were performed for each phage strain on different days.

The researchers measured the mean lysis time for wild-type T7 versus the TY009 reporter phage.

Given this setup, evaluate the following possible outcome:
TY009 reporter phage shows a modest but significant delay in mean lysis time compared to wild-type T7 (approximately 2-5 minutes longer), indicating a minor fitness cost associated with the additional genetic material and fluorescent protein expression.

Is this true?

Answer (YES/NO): NO